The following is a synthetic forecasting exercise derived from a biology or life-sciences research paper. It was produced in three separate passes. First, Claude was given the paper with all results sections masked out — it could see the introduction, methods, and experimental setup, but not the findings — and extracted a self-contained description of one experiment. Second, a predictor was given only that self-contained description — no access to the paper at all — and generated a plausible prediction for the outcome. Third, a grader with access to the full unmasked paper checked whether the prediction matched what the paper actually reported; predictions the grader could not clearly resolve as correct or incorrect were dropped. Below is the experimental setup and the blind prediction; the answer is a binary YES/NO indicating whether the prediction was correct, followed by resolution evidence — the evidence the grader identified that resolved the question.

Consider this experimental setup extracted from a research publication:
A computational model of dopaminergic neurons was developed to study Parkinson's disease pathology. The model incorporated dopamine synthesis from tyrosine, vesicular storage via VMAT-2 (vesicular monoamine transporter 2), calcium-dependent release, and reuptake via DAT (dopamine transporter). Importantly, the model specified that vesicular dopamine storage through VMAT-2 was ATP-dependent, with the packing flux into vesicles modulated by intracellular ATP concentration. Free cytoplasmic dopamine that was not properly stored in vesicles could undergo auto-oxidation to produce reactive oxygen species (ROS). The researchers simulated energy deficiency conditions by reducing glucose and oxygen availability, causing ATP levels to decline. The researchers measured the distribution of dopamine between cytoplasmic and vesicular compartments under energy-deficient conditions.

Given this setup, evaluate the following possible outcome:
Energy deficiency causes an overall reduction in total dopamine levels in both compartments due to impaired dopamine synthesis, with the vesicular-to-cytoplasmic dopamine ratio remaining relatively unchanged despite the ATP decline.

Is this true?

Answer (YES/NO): NO